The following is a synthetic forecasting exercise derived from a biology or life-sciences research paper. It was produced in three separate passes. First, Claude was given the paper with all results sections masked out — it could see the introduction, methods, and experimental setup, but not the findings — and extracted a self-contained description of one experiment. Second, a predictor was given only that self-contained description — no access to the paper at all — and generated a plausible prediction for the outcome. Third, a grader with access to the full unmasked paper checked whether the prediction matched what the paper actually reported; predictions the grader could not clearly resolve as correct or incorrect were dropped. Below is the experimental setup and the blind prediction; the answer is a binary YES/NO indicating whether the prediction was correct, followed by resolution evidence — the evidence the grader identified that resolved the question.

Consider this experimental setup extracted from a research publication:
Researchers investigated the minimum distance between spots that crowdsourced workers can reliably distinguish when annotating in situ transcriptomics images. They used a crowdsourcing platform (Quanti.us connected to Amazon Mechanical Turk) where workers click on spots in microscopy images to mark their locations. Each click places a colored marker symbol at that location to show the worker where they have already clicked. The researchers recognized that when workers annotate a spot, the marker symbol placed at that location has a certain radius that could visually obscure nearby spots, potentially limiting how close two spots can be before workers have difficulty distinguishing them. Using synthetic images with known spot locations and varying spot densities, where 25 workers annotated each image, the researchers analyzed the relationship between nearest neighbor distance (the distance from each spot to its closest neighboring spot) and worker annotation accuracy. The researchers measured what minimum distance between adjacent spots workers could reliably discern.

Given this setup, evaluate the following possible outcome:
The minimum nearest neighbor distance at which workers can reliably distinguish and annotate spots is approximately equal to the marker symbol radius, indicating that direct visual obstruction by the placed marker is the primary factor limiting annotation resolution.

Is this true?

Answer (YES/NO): YES